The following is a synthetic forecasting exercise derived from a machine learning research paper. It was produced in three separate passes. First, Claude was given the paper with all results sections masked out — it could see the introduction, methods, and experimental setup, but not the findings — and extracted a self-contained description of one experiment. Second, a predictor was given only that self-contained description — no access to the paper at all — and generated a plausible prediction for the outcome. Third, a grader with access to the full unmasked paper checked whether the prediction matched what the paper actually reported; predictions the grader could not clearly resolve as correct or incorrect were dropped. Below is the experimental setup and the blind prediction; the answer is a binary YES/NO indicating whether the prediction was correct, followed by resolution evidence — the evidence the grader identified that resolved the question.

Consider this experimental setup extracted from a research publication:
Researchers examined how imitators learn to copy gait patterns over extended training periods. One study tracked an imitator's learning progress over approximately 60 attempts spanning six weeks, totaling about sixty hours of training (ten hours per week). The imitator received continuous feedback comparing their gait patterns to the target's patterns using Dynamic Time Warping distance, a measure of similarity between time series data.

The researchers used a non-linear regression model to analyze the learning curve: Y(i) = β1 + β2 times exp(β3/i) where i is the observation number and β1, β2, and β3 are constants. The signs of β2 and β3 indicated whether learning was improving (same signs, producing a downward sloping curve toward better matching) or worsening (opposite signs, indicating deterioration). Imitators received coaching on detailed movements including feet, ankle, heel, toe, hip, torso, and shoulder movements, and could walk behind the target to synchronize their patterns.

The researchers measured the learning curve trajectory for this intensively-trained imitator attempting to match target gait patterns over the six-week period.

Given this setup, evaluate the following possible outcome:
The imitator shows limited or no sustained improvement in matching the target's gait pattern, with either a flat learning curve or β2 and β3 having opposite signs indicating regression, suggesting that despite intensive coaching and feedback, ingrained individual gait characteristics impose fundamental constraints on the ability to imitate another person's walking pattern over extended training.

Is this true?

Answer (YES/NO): YES